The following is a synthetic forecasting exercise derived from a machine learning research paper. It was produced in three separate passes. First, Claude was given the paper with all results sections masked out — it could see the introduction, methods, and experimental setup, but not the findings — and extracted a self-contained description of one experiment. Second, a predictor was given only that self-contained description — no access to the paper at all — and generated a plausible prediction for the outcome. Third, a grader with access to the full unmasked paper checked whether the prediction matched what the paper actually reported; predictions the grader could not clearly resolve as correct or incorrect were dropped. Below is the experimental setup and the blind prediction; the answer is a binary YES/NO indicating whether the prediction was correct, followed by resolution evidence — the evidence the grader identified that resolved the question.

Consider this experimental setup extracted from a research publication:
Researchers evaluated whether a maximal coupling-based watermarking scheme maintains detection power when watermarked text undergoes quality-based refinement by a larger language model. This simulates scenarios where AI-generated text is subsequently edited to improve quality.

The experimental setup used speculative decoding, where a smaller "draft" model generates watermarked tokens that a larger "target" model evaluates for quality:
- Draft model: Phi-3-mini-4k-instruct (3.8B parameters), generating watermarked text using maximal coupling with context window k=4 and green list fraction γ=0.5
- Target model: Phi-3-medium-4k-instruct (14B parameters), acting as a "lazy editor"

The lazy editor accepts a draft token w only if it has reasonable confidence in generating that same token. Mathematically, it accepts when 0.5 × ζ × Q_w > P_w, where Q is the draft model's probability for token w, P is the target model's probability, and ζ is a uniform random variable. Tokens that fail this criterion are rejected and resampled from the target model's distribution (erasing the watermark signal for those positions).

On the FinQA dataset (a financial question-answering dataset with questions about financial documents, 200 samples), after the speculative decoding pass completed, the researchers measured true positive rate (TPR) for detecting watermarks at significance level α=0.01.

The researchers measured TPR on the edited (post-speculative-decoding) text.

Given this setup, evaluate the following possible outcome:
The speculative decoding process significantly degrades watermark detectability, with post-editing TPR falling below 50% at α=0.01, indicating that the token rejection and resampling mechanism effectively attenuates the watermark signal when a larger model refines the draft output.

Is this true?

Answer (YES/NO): YES